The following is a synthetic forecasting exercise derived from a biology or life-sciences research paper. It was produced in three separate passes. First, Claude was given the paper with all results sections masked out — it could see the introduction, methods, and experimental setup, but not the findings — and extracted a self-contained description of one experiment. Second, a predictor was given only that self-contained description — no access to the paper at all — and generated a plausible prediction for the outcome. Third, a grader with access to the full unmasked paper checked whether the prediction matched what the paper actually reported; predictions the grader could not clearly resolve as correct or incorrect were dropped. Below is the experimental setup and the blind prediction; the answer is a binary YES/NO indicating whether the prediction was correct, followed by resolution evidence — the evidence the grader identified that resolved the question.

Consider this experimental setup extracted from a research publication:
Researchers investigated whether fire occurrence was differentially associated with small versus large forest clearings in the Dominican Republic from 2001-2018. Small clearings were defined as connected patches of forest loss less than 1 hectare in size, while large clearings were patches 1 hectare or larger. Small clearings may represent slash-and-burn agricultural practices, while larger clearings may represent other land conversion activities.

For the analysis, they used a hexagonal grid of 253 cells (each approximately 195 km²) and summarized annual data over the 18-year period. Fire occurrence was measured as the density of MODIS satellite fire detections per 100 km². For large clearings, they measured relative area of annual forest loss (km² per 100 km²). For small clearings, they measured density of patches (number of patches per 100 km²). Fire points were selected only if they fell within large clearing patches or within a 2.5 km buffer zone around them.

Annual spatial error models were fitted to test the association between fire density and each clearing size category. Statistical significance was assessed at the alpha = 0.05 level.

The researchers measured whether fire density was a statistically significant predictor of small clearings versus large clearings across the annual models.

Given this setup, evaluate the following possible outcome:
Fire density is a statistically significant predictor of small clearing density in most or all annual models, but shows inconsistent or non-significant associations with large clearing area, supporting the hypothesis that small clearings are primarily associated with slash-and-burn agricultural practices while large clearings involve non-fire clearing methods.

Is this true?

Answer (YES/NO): NO